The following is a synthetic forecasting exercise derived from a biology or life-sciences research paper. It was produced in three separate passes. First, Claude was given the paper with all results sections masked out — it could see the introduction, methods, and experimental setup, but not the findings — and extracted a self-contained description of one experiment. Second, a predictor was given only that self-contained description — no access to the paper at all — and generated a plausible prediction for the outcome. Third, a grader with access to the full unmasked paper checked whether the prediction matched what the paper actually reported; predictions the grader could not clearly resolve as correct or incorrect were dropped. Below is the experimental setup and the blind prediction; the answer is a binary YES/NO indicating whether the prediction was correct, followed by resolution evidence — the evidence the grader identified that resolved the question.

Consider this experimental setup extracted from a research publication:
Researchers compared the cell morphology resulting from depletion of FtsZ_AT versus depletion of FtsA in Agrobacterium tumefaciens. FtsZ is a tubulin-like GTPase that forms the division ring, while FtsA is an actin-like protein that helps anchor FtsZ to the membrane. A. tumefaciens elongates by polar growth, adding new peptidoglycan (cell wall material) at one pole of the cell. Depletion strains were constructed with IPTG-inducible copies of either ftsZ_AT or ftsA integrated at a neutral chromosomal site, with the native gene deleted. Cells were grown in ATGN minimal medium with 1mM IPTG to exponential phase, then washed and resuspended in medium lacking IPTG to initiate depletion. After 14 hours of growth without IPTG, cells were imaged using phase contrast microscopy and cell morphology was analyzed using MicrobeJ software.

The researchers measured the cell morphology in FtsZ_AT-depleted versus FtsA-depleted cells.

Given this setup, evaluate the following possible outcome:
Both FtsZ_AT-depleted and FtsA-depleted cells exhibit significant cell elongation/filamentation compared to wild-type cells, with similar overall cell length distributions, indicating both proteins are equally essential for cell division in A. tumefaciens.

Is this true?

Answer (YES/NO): NO